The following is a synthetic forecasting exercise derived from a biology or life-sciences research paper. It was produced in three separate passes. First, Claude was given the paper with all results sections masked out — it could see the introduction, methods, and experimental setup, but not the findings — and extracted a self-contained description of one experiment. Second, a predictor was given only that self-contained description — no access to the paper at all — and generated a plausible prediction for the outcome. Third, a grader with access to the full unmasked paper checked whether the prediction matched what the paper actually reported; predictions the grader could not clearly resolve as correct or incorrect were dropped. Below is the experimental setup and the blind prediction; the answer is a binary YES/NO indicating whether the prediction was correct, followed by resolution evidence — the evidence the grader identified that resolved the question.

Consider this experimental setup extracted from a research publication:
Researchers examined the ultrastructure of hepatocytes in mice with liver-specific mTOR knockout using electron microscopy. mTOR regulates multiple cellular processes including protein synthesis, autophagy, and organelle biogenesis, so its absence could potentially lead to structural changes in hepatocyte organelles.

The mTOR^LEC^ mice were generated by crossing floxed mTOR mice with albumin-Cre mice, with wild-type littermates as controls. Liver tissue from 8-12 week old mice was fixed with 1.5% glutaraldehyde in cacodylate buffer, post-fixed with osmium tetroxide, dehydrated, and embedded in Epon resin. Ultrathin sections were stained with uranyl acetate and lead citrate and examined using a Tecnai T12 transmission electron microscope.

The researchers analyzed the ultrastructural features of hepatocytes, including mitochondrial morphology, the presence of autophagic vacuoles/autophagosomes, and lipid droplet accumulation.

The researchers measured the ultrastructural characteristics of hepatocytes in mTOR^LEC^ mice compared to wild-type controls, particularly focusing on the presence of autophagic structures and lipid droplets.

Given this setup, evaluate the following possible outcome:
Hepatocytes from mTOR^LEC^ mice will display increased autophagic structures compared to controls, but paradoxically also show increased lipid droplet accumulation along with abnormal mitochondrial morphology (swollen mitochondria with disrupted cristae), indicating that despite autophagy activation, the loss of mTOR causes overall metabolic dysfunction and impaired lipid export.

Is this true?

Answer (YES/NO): NO